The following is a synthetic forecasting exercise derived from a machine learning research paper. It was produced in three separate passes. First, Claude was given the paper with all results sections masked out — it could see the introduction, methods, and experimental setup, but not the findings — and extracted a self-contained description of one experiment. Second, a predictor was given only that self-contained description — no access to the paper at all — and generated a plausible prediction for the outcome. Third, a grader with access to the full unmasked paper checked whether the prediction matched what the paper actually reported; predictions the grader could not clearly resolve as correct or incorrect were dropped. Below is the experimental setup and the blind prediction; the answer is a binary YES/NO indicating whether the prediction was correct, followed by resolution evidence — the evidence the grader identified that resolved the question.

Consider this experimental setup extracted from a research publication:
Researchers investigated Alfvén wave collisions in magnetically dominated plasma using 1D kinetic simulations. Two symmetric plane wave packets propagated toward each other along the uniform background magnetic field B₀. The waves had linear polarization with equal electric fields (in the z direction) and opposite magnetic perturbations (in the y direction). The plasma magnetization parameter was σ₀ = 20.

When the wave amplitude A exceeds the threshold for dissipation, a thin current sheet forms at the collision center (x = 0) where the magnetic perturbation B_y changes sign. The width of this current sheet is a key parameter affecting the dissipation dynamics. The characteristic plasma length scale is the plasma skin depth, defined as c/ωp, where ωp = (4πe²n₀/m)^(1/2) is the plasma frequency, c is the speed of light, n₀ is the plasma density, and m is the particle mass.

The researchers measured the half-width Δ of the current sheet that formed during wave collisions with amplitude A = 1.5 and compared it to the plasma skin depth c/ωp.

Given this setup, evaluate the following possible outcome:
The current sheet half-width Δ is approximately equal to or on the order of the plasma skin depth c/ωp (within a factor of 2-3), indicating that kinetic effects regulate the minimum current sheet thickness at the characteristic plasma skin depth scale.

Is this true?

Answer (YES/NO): YES